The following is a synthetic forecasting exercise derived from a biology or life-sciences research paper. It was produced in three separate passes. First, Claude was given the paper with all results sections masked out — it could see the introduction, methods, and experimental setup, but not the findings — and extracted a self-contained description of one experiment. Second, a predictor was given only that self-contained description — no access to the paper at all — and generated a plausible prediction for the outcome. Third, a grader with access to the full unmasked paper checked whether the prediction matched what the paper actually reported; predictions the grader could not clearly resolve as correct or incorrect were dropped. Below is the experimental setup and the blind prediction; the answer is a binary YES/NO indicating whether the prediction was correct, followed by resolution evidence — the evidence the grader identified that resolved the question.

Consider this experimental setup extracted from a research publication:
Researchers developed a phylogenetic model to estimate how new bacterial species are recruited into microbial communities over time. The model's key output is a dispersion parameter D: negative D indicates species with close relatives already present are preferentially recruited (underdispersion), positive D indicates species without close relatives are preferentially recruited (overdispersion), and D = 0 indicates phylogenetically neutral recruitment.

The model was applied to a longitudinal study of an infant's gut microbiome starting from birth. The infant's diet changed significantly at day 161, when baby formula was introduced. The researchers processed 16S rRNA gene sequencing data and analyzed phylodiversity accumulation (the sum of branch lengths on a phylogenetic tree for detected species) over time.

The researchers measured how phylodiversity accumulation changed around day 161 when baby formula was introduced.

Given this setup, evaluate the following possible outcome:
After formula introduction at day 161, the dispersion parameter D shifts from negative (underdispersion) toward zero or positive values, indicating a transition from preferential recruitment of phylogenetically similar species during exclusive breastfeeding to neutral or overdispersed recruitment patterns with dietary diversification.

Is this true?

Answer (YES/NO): YES